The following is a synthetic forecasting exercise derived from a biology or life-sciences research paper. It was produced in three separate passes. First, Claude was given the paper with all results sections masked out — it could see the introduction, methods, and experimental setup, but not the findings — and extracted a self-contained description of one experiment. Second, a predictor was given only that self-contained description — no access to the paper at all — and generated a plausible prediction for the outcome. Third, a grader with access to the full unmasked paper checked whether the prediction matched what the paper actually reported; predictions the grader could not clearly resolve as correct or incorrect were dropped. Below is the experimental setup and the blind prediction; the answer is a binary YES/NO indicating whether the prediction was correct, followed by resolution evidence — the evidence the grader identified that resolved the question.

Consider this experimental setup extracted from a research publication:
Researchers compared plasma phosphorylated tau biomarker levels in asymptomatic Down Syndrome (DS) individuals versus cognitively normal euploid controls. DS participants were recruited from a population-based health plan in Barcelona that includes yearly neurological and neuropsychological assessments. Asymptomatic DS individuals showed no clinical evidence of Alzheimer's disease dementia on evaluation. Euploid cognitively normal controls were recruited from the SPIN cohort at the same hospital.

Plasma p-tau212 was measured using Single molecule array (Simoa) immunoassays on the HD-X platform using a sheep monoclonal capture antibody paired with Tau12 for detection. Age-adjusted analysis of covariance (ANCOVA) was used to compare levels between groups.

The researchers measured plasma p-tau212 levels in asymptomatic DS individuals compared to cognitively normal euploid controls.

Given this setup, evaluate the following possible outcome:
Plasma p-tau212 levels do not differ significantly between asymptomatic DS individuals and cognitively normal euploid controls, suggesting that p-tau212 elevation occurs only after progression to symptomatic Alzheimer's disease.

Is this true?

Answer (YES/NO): NO